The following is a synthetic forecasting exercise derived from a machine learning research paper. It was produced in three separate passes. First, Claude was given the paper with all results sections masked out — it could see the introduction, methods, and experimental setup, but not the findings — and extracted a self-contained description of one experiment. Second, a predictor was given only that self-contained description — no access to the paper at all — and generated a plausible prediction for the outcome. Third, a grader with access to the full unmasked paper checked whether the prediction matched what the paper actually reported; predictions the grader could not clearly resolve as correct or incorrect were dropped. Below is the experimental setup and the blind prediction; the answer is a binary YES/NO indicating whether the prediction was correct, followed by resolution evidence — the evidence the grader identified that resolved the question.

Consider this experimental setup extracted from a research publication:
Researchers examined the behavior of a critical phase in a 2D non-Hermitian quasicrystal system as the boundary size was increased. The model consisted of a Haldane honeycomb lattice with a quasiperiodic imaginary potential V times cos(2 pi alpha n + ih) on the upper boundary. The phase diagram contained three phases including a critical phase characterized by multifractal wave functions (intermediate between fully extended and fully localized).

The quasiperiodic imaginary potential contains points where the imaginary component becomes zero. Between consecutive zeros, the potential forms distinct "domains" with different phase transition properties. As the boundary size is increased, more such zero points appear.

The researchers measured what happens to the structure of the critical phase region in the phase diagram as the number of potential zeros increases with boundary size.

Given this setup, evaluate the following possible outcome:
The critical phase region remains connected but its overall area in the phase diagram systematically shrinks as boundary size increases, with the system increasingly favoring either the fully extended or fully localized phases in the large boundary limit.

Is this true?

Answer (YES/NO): NO